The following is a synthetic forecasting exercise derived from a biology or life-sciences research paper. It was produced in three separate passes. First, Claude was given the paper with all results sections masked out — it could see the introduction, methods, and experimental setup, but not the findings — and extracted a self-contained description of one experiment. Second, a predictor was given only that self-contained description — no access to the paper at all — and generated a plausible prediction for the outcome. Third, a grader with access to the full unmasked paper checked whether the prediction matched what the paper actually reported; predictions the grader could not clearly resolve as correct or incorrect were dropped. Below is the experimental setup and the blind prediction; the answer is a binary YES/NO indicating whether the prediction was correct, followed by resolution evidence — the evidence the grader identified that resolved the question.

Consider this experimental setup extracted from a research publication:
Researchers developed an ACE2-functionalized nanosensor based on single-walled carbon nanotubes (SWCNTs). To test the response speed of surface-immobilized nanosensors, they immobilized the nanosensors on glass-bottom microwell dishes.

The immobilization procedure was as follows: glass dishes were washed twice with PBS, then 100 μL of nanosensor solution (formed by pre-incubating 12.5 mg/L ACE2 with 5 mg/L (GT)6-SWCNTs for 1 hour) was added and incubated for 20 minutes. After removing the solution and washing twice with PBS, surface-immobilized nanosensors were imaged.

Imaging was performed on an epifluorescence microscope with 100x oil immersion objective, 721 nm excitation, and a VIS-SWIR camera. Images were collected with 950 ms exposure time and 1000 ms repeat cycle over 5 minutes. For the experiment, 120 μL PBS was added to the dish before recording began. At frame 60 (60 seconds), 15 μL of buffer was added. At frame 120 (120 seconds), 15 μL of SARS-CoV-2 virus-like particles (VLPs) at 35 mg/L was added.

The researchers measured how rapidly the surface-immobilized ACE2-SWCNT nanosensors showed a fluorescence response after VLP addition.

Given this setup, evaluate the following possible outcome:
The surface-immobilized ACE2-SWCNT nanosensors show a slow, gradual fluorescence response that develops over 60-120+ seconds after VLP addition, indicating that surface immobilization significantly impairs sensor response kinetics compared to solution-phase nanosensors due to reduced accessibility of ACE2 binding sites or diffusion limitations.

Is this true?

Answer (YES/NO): NO